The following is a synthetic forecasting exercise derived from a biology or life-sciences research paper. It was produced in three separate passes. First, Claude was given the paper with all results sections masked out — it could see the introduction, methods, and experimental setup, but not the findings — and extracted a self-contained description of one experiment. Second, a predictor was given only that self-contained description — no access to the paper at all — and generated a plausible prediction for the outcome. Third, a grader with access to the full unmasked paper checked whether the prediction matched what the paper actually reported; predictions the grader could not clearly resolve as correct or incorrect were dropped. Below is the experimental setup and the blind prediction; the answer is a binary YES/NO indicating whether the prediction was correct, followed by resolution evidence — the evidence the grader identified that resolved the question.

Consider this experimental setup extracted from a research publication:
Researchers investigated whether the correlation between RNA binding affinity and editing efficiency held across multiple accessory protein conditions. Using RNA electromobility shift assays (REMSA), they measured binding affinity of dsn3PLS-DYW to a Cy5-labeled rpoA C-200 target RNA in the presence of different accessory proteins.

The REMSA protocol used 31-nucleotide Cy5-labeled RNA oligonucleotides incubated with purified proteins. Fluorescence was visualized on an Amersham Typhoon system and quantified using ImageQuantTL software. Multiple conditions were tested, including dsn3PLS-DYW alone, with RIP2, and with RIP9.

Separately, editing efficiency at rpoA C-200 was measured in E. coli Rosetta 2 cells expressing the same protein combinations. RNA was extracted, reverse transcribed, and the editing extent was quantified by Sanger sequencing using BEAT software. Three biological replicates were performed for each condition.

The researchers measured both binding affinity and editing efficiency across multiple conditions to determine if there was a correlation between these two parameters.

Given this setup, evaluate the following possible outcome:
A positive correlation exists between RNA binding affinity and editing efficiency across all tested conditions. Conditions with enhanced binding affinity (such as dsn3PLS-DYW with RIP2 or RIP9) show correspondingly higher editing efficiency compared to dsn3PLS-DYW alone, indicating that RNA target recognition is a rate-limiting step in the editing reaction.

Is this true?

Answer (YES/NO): YES